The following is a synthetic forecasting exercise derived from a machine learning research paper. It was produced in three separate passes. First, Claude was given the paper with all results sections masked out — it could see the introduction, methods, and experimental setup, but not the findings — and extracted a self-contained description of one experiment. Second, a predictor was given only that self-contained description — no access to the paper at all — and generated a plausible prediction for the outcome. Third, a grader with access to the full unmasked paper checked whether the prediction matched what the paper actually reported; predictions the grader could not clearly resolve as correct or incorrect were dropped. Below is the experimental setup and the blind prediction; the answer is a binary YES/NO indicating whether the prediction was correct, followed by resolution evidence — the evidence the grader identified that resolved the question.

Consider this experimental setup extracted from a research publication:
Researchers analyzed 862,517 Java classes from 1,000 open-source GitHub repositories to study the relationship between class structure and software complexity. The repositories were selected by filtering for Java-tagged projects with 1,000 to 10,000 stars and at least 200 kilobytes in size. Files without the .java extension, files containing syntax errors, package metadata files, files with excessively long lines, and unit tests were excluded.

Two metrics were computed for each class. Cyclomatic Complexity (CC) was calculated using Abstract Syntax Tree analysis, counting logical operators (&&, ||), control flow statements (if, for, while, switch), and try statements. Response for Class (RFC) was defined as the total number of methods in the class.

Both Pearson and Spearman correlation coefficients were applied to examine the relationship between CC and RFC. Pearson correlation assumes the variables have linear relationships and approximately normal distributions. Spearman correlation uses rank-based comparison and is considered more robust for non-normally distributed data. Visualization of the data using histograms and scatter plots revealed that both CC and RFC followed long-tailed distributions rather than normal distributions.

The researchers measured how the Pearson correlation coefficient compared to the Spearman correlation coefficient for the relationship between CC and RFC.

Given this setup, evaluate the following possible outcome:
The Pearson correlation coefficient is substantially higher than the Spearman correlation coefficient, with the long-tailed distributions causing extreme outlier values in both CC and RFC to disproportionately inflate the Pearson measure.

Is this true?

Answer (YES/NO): YES